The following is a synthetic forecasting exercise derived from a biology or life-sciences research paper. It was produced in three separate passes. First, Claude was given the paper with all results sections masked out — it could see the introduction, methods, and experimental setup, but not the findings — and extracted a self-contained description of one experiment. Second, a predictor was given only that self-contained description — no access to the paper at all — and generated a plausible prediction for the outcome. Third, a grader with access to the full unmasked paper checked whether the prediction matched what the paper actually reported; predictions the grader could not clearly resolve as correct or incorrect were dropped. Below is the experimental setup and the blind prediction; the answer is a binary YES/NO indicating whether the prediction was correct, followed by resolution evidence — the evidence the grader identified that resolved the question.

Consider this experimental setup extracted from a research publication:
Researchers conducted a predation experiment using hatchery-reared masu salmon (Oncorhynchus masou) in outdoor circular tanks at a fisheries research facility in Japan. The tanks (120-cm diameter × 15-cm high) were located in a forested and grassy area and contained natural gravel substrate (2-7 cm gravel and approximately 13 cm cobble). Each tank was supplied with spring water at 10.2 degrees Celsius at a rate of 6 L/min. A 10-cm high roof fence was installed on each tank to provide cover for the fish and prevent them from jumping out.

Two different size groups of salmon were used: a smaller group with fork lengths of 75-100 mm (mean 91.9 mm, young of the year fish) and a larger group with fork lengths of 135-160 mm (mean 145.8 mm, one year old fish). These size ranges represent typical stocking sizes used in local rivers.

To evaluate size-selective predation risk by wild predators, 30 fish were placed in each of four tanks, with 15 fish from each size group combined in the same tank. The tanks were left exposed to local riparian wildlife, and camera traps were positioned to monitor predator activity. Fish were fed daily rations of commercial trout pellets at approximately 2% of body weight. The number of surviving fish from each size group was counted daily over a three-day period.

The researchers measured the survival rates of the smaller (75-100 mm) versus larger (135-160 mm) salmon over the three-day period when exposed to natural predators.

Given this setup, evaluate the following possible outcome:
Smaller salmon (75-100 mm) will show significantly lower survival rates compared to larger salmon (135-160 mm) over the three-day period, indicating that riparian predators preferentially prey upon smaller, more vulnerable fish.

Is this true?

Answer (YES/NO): NO